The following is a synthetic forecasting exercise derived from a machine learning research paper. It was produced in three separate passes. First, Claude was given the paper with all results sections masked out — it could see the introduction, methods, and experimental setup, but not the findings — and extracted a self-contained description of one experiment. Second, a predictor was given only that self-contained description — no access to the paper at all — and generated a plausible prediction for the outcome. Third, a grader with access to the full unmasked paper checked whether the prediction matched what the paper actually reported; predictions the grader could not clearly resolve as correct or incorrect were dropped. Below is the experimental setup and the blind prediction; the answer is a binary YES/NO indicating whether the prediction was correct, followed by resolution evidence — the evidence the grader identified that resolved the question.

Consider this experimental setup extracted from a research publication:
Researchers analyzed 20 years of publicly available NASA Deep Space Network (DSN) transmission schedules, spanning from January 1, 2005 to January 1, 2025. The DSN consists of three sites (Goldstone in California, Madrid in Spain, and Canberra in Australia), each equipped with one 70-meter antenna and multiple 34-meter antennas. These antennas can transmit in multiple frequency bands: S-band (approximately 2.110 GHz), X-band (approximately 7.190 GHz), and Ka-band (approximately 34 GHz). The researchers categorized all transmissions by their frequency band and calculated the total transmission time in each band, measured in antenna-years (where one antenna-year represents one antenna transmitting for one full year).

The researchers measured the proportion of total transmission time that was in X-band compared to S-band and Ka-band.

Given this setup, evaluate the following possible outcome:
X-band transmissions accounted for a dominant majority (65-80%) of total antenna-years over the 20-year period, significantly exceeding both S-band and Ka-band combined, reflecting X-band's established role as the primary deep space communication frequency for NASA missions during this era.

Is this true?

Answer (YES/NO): YES